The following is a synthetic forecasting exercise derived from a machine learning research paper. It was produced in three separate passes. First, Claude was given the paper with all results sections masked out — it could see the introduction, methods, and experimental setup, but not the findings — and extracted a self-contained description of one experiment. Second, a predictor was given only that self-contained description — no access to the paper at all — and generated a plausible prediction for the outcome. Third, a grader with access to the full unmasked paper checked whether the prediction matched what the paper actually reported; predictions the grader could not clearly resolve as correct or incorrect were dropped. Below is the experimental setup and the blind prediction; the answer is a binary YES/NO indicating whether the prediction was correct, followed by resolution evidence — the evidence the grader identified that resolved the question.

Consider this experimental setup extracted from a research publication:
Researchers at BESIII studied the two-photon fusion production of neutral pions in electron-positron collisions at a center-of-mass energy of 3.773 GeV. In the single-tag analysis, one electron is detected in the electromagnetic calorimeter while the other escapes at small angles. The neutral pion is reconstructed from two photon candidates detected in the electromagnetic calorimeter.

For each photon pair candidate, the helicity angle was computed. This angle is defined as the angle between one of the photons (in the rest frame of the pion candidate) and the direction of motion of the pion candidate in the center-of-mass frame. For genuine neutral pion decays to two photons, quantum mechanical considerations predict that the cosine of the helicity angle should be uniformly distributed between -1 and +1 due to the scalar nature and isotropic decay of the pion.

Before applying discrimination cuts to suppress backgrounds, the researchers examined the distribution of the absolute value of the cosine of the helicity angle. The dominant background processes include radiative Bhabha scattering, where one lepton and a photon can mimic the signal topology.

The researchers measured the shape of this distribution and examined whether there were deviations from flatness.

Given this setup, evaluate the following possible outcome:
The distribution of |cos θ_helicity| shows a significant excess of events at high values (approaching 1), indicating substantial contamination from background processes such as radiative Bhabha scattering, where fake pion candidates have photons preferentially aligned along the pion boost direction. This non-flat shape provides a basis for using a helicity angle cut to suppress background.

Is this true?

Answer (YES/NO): YES